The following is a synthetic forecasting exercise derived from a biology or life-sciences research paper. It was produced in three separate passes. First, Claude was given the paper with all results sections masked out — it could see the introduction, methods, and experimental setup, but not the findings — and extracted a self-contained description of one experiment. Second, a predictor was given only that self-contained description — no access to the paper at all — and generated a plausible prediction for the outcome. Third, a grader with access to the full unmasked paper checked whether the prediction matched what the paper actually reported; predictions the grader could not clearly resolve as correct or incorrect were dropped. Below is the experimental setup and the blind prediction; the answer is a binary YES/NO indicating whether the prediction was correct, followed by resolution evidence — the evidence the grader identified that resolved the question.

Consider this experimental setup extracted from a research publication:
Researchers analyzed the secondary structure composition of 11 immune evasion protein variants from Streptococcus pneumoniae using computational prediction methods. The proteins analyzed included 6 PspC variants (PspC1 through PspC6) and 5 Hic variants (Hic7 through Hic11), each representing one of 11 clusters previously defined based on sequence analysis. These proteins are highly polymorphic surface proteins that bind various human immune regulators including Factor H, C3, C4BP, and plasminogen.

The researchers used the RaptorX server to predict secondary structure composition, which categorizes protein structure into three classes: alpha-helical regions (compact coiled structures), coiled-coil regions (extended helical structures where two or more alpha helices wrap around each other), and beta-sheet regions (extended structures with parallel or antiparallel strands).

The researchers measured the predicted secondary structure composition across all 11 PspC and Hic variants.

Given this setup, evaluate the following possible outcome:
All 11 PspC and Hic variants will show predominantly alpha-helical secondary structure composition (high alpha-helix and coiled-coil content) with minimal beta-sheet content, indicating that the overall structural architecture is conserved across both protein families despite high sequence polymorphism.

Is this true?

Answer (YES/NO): YES